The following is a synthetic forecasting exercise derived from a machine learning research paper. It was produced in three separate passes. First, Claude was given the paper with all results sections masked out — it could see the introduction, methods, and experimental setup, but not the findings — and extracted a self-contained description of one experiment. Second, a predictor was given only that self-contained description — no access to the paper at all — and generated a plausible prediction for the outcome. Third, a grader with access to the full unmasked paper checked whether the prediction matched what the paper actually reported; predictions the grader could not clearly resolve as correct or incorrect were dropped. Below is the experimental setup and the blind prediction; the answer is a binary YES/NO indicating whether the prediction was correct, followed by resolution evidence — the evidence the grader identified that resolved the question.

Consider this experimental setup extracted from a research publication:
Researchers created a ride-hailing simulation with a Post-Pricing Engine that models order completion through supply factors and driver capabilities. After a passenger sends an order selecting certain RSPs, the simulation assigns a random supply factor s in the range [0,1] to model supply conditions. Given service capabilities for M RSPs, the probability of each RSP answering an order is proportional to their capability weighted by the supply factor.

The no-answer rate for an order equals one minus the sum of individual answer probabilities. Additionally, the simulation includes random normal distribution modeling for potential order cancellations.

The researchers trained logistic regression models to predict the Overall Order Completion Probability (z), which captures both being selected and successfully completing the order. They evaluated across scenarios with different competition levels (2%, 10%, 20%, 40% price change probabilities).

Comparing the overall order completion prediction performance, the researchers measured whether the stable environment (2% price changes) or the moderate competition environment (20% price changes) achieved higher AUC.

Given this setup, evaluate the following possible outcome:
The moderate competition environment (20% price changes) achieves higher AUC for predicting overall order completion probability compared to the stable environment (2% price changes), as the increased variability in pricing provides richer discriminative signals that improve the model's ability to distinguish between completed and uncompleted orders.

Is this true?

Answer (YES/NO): YES